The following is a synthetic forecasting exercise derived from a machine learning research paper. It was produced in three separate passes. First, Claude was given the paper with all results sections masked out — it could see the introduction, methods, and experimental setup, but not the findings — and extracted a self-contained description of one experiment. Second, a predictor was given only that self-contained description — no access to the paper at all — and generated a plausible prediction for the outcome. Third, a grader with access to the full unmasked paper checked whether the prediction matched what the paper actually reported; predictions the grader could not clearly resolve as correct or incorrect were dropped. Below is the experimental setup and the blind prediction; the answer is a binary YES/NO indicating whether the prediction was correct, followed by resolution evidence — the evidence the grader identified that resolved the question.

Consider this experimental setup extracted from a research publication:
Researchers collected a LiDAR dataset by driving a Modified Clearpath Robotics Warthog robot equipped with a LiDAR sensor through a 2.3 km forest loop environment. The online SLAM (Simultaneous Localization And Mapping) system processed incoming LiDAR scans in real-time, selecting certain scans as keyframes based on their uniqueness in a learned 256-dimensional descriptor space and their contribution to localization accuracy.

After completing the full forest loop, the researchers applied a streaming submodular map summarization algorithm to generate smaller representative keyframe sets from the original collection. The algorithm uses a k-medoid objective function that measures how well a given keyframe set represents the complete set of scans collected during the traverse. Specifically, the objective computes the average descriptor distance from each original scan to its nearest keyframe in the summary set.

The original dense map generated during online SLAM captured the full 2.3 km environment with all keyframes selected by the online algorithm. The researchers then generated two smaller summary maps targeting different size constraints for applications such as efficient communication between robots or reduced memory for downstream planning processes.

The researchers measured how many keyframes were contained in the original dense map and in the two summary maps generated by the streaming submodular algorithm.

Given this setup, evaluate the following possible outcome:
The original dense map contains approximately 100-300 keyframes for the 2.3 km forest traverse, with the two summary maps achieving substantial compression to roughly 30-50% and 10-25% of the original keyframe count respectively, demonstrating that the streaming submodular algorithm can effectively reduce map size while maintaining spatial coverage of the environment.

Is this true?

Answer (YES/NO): NO